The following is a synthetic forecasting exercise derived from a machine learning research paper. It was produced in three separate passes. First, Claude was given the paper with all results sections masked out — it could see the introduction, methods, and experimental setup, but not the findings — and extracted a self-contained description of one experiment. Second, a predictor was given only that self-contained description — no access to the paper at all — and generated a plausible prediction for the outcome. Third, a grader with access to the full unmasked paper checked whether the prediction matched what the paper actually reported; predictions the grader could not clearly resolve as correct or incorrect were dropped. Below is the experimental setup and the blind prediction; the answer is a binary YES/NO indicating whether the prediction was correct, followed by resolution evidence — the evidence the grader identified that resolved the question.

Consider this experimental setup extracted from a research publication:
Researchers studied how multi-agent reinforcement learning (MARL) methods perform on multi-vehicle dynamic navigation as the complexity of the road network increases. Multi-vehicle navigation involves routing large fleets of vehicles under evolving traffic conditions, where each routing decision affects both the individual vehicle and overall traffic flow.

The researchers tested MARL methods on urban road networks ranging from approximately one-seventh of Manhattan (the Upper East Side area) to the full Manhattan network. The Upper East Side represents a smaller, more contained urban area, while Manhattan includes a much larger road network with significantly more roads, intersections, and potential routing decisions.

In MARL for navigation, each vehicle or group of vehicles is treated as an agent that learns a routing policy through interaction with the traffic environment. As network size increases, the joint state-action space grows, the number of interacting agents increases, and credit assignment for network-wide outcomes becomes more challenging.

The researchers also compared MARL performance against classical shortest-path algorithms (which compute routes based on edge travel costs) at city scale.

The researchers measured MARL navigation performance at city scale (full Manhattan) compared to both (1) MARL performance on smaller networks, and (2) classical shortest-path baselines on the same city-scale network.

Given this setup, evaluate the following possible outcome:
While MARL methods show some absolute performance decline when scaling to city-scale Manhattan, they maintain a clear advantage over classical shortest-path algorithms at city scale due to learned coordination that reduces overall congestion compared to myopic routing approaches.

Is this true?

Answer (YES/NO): NO